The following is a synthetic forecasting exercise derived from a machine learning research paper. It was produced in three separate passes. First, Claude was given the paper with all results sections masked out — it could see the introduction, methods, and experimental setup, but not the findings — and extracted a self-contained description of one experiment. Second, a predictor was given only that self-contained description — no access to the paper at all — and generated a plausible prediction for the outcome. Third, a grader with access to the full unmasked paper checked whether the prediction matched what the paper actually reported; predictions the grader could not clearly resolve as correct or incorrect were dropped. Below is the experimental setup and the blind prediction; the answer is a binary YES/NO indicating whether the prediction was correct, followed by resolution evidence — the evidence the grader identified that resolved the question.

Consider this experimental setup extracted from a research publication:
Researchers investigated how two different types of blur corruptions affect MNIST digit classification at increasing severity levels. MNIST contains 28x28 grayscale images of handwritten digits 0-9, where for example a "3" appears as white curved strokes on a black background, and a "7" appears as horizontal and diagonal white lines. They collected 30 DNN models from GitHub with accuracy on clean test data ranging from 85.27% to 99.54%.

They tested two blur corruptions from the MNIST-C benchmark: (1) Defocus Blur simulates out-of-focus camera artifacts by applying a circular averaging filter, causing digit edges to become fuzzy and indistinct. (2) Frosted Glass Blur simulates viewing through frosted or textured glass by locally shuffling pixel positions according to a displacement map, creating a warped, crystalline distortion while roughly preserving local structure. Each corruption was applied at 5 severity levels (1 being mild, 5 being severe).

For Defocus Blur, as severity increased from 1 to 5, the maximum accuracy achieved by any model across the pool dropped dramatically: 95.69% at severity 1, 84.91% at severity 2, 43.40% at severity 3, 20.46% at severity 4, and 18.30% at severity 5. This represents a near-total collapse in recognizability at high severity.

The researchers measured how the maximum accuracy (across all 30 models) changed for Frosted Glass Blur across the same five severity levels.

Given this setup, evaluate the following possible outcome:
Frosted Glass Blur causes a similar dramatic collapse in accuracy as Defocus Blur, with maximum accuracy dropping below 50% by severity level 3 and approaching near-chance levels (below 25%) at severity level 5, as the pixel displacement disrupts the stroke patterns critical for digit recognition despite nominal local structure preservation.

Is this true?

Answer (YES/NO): NO